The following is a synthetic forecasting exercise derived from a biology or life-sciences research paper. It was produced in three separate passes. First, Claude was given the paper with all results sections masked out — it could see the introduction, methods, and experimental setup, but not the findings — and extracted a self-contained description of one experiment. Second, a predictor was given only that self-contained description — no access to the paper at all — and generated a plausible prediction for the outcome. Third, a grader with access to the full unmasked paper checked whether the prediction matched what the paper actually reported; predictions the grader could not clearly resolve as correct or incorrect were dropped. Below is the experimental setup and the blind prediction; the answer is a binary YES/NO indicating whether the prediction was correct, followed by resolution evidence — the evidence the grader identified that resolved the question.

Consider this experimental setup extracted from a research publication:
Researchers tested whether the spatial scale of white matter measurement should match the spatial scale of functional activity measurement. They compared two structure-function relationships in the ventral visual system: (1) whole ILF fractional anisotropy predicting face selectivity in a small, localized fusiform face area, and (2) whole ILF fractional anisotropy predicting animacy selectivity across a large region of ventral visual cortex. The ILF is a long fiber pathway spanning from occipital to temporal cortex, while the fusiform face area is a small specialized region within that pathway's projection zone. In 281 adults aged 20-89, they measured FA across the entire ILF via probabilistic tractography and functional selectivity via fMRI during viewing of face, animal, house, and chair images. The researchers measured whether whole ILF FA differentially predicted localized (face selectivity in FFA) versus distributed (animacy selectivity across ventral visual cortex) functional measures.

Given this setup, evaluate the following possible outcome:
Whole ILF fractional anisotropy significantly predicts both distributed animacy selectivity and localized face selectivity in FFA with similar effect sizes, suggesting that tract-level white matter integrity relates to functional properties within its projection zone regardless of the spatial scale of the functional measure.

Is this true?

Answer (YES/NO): NO